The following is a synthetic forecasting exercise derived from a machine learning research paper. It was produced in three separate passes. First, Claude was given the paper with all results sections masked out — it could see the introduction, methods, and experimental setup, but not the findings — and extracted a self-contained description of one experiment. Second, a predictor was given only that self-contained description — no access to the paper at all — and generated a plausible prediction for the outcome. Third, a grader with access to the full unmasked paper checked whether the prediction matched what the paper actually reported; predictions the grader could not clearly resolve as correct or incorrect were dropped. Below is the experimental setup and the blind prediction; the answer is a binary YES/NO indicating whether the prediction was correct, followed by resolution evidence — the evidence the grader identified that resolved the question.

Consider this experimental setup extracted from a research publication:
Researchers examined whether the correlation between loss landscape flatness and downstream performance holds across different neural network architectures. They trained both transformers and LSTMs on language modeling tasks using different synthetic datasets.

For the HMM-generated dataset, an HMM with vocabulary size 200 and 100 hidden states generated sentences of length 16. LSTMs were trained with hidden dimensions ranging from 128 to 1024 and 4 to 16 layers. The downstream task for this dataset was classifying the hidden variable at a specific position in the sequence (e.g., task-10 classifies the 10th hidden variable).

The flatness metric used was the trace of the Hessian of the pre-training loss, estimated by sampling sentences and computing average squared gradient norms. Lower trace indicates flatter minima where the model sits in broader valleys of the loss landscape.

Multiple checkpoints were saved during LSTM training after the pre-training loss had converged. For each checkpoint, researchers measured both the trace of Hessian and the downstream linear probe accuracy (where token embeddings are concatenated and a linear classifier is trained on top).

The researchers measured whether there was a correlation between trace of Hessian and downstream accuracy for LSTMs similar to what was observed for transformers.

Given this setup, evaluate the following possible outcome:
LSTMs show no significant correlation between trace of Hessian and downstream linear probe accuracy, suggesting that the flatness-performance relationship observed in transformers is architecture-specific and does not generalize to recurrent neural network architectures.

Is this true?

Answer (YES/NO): NO